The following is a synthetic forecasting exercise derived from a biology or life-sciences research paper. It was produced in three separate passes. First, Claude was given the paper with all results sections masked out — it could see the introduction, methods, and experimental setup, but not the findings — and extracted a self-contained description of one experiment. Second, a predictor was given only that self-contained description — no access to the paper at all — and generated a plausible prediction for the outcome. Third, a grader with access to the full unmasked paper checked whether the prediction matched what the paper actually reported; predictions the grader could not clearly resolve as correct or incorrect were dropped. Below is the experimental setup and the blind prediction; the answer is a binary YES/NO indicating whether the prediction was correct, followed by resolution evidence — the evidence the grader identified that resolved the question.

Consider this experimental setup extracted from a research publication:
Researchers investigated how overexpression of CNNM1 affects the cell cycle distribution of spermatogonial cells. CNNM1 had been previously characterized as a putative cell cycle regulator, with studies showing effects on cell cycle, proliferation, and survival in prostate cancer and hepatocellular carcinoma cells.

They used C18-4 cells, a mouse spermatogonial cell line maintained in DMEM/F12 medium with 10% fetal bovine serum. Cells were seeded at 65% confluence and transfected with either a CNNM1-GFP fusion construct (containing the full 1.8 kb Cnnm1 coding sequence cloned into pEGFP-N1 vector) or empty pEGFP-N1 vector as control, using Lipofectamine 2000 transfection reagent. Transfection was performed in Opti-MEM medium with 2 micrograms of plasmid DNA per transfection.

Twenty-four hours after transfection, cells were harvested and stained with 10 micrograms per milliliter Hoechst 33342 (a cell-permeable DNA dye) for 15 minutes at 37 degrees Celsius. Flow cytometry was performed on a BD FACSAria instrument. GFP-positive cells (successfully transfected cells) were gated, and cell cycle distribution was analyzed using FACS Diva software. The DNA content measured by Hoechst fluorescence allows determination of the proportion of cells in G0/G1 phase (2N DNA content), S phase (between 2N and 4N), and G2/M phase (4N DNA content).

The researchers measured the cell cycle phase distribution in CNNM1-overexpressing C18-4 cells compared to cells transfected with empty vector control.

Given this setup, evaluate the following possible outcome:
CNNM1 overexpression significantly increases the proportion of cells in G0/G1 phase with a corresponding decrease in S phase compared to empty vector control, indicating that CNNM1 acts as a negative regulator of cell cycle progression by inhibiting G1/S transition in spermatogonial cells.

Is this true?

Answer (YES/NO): NO